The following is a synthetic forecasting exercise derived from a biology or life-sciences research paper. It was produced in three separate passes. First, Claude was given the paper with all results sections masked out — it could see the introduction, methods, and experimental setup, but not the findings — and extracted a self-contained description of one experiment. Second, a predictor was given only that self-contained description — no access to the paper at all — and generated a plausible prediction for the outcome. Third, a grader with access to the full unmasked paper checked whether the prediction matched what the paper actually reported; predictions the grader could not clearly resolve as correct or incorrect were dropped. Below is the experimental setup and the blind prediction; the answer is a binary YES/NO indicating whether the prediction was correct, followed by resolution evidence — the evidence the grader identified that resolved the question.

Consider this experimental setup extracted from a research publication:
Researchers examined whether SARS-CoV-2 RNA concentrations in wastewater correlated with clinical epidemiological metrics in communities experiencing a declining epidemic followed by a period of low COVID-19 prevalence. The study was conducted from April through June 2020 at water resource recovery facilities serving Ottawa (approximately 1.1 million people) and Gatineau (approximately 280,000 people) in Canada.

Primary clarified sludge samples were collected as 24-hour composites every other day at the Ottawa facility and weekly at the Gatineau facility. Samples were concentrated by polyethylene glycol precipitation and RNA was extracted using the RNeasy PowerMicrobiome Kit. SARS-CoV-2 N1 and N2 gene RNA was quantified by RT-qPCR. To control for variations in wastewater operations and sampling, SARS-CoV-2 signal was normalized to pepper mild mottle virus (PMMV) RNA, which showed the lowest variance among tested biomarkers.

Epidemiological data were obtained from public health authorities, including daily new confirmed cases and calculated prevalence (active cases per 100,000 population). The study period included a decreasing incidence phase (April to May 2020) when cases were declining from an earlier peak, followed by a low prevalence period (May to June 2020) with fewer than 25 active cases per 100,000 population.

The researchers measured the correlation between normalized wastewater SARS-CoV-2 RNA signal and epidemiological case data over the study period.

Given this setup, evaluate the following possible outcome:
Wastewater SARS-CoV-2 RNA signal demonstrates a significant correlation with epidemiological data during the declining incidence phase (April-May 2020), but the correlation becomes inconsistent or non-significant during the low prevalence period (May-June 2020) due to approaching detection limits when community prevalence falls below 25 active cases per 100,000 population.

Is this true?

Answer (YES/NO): NO